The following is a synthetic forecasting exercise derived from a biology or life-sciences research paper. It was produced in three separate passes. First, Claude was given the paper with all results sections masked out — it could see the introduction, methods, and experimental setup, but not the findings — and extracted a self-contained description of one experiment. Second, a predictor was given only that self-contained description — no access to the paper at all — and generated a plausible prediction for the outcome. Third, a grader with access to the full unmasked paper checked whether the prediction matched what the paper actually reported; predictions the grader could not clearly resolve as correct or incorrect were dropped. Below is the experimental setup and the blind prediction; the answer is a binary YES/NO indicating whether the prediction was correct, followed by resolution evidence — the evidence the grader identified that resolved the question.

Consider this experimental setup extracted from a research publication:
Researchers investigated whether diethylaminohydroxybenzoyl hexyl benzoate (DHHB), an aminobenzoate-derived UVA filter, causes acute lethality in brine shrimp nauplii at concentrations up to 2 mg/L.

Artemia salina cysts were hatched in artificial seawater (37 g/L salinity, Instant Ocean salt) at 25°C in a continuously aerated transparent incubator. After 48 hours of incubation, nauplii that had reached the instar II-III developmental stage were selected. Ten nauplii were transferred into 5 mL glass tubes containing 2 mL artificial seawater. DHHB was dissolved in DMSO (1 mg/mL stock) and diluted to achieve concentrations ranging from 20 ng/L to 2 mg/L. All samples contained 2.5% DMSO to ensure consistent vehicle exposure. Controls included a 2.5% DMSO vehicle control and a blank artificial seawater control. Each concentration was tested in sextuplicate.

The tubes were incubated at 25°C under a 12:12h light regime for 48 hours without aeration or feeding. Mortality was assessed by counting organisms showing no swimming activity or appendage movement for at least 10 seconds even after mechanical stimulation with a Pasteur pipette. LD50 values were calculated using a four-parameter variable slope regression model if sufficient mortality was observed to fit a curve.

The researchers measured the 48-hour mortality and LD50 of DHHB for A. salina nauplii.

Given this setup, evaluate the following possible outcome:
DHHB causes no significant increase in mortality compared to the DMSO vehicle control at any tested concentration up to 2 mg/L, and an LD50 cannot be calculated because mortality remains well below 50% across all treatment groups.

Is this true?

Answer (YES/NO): YES